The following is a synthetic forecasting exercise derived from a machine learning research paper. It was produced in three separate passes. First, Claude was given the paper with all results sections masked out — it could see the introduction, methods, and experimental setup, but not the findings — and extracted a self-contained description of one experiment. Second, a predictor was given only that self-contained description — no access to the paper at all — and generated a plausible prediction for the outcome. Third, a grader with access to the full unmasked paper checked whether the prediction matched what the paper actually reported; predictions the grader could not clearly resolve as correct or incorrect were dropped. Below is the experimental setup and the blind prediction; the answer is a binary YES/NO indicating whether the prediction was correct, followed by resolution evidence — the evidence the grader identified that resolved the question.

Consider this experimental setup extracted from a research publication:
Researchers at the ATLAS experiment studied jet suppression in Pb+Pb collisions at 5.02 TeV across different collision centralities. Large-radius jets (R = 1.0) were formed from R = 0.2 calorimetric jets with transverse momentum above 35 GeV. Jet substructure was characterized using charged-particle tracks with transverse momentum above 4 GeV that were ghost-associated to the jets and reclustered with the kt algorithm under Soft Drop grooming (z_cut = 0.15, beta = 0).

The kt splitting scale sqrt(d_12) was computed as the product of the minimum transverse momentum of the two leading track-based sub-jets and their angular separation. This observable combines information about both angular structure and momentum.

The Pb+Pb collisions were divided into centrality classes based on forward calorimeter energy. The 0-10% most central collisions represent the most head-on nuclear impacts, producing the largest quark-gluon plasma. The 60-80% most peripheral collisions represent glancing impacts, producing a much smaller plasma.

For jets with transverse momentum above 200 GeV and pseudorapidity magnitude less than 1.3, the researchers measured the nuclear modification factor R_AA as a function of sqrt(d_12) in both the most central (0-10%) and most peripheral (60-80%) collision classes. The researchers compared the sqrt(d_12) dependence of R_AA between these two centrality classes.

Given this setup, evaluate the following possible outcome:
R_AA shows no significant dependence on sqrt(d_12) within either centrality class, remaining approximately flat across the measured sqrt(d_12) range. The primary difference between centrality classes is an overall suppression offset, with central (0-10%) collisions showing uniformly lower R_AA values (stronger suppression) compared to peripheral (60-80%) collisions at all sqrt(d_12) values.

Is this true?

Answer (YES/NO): NO